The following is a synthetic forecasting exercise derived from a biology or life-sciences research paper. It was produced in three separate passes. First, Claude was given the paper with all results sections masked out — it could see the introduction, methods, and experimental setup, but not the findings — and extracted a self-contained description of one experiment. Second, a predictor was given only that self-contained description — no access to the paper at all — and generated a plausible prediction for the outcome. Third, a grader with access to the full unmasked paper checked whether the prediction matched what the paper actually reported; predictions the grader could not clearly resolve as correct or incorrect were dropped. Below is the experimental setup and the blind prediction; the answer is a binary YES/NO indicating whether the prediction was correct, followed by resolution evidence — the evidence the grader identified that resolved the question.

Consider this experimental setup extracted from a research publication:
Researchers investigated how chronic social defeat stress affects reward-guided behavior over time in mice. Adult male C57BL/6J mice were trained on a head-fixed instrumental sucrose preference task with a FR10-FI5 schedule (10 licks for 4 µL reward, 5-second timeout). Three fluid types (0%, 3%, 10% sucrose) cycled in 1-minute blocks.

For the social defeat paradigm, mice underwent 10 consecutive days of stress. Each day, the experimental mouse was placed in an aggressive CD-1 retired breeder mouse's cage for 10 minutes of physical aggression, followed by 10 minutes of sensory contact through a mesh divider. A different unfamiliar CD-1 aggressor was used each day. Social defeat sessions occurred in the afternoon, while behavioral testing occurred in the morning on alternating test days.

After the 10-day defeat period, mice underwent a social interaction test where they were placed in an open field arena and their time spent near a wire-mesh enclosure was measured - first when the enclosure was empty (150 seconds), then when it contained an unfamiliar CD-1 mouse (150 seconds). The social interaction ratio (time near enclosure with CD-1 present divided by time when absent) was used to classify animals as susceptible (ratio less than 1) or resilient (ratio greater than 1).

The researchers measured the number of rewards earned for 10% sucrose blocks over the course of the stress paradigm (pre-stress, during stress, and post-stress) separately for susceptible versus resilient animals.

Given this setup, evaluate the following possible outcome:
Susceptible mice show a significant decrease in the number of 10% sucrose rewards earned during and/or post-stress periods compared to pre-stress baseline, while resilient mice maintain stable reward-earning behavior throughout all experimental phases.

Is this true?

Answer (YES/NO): NO